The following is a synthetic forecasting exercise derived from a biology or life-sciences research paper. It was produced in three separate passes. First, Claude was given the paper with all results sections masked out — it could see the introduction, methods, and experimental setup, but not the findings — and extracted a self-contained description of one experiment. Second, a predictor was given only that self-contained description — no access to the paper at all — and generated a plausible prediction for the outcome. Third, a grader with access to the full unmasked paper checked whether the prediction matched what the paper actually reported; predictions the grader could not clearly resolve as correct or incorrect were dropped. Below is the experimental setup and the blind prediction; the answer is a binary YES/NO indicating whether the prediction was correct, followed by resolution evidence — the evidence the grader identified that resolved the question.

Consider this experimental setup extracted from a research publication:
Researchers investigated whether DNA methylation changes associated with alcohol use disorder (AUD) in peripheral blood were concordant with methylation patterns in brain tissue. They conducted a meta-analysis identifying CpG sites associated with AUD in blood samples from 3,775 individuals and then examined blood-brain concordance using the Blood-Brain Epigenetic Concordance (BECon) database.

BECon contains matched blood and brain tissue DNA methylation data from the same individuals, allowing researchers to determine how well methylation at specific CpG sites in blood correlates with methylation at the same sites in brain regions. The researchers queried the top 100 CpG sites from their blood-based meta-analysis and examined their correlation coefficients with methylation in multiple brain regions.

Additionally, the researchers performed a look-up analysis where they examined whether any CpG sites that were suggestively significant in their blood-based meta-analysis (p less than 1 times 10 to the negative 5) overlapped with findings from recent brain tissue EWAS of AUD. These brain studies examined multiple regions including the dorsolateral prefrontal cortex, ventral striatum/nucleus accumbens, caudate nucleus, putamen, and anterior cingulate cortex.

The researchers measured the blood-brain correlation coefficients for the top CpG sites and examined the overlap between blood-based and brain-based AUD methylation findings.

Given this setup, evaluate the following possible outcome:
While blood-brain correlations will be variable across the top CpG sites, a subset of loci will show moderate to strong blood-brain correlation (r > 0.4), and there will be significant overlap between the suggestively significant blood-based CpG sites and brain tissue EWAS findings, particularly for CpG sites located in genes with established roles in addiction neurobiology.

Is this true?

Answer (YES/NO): NO